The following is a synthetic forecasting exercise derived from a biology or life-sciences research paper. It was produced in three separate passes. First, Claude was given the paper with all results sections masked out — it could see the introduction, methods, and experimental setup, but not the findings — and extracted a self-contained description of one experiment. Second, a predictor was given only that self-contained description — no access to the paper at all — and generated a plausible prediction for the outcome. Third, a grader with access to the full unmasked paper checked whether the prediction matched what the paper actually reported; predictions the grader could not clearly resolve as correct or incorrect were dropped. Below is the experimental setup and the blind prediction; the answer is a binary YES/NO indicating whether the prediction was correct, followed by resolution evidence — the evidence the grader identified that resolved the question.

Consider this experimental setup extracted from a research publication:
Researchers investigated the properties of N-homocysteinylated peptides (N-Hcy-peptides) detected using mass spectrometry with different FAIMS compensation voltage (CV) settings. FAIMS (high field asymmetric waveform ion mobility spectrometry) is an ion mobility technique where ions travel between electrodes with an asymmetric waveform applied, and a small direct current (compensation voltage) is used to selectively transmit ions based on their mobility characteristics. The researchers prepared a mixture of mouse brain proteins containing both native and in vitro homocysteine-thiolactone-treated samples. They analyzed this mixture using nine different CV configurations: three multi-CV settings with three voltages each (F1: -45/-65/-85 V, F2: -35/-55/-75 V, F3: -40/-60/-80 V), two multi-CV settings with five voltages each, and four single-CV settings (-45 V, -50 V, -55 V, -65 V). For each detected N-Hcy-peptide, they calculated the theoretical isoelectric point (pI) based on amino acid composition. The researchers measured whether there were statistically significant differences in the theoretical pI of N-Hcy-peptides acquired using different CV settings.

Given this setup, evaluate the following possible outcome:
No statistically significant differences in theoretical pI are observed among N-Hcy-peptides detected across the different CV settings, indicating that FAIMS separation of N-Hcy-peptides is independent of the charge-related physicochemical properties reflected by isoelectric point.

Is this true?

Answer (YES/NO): YES